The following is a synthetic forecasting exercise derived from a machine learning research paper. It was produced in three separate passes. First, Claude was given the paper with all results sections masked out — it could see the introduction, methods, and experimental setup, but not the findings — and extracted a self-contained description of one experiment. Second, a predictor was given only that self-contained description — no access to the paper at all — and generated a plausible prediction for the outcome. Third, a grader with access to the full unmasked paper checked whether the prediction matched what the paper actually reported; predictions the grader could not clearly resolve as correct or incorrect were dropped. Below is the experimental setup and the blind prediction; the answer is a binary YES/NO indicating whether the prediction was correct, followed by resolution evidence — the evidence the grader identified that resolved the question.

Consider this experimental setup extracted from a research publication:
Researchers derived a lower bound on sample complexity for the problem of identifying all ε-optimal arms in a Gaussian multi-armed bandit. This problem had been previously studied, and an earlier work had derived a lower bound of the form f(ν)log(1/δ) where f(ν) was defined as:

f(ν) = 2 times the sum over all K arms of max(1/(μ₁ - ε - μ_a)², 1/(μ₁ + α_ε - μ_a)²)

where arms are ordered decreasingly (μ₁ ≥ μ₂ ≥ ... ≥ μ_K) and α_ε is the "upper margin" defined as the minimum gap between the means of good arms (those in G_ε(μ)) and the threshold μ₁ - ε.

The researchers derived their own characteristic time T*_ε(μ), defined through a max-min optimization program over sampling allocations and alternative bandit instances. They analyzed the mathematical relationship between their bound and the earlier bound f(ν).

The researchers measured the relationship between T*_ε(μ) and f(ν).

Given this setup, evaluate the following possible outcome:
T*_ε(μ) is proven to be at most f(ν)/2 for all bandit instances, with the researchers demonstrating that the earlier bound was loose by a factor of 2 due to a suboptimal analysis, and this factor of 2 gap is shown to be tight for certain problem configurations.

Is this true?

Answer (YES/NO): NO